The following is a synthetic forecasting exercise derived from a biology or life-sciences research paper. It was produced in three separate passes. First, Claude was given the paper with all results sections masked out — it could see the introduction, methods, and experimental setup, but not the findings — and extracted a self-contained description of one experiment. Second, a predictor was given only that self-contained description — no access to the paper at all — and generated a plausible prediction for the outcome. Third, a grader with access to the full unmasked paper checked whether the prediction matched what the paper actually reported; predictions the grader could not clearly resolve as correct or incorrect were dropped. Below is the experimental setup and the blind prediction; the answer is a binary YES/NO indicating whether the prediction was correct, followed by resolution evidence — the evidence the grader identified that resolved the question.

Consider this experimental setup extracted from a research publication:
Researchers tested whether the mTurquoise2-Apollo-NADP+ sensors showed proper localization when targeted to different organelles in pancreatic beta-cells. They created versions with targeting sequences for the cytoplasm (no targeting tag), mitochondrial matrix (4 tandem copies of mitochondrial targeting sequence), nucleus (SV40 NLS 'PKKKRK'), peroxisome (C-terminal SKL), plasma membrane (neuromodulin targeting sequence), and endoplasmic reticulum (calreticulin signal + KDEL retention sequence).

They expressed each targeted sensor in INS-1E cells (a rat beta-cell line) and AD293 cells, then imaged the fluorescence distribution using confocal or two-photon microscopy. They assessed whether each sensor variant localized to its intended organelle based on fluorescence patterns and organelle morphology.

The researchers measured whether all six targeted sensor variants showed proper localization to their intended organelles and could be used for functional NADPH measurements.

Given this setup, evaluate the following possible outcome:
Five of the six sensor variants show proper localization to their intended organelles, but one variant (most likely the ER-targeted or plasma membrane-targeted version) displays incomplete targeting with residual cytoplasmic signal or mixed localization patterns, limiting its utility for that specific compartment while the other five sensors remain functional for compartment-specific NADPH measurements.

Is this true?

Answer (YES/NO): NO